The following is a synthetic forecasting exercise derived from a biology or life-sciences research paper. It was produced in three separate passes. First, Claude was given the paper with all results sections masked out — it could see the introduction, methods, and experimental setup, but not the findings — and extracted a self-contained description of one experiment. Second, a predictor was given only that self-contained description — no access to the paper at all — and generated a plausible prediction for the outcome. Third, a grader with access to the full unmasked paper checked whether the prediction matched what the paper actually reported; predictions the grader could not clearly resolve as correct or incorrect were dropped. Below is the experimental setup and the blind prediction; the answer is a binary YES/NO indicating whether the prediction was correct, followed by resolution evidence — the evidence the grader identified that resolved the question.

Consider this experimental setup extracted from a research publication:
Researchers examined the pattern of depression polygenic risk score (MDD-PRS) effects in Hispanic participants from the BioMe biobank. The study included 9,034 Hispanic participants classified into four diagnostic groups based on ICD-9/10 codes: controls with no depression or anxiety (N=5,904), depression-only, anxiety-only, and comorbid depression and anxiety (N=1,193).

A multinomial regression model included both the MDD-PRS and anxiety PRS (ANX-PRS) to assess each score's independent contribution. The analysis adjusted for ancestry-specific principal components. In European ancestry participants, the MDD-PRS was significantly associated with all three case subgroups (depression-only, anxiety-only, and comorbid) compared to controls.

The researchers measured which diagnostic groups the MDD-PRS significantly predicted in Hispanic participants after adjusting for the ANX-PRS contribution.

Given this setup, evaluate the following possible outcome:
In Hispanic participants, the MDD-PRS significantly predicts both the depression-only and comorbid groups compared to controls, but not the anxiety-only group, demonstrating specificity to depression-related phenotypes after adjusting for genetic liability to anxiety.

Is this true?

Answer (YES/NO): NO